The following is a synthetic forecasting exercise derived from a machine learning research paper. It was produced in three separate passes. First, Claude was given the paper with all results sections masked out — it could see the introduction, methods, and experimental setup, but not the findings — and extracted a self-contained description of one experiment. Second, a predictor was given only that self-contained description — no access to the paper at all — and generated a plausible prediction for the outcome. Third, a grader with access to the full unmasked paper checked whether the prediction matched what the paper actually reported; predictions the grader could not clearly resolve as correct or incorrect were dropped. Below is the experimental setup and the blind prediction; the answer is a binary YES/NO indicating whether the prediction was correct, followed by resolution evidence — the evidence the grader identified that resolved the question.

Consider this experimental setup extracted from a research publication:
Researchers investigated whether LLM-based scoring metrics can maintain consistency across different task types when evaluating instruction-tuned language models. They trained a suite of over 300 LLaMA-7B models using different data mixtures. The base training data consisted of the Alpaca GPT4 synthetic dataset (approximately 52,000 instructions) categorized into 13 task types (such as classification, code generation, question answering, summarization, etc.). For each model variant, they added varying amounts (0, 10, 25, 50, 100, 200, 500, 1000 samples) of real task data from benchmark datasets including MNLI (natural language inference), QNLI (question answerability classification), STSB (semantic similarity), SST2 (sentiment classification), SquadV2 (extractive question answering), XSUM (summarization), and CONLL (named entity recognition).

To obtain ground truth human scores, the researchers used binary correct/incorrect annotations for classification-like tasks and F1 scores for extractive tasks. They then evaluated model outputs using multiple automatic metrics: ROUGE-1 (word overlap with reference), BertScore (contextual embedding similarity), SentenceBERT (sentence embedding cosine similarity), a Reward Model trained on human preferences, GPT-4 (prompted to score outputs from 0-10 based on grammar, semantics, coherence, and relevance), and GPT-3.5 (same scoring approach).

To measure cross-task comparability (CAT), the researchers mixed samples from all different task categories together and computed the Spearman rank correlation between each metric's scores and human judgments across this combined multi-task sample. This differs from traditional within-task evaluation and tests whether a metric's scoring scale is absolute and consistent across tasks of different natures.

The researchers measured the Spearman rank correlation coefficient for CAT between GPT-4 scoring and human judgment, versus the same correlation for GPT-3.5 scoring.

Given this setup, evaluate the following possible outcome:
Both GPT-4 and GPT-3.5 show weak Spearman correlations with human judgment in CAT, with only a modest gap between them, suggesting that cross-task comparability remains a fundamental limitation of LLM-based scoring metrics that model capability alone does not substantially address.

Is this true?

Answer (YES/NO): NO